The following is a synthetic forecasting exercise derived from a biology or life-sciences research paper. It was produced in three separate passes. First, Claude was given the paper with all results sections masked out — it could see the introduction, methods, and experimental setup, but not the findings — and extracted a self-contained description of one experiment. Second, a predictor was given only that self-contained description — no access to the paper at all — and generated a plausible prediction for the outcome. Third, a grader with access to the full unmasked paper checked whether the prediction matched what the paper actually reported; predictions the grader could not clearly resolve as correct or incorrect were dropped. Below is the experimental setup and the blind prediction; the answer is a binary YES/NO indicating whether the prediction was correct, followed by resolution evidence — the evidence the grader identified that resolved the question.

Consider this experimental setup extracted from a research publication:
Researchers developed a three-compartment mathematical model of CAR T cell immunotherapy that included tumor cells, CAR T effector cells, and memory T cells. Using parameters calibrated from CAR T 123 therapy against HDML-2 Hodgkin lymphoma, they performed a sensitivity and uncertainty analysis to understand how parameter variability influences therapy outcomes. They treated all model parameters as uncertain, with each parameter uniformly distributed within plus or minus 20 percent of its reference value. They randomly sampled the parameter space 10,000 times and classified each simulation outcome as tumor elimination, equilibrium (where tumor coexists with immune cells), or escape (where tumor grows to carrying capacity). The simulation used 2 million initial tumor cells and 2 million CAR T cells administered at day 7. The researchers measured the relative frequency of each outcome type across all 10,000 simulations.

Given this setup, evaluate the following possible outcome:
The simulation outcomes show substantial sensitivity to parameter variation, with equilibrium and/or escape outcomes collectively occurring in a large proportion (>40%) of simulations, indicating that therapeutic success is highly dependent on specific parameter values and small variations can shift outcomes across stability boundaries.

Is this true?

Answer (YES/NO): YES